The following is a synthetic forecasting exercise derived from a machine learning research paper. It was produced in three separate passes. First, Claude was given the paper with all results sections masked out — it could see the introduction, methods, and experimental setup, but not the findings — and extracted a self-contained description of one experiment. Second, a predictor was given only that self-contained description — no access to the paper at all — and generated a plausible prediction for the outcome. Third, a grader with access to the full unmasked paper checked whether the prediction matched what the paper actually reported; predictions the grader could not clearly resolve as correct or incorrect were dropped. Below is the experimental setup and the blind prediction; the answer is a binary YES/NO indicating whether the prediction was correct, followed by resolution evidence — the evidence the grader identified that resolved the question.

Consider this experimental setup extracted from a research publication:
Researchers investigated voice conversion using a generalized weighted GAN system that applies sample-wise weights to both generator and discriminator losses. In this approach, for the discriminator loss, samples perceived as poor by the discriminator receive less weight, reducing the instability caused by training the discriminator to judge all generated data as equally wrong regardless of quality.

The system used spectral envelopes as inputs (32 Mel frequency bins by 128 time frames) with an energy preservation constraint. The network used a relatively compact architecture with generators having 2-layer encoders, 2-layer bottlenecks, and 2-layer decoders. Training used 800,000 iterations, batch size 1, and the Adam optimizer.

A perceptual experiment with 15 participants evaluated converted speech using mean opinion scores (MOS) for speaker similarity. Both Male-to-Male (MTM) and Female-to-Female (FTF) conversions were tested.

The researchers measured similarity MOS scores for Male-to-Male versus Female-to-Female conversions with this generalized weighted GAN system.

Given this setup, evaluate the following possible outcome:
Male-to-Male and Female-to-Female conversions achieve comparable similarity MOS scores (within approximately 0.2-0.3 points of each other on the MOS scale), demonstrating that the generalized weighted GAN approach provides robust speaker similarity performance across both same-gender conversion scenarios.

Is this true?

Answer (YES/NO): NO